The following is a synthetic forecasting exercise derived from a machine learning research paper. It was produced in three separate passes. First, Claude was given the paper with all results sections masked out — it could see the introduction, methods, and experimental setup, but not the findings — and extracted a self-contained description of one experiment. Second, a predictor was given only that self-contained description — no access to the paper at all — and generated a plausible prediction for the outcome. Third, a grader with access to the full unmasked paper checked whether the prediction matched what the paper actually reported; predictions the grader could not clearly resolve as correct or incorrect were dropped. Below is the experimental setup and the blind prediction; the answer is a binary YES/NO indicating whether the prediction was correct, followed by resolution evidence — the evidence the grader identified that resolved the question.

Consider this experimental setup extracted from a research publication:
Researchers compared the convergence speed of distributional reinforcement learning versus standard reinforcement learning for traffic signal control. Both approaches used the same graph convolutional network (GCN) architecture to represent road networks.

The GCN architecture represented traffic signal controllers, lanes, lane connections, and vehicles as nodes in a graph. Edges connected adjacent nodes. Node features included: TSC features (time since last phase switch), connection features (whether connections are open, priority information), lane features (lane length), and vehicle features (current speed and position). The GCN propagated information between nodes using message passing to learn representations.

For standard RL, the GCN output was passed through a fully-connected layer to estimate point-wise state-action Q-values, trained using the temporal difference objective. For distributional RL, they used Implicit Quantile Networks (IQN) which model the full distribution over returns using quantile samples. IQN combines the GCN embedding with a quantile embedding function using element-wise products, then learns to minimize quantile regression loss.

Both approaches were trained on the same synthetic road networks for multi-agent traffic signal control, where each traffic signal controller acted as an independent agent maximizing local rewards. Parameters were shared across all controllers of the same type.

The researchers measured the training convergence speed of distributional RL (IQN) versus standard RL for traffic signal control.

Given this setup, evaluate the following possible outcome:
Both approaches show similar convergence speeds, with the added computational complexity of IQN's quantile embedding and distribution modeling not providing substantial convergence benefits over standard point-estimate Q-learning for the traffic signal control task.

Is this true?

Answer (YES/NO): NO